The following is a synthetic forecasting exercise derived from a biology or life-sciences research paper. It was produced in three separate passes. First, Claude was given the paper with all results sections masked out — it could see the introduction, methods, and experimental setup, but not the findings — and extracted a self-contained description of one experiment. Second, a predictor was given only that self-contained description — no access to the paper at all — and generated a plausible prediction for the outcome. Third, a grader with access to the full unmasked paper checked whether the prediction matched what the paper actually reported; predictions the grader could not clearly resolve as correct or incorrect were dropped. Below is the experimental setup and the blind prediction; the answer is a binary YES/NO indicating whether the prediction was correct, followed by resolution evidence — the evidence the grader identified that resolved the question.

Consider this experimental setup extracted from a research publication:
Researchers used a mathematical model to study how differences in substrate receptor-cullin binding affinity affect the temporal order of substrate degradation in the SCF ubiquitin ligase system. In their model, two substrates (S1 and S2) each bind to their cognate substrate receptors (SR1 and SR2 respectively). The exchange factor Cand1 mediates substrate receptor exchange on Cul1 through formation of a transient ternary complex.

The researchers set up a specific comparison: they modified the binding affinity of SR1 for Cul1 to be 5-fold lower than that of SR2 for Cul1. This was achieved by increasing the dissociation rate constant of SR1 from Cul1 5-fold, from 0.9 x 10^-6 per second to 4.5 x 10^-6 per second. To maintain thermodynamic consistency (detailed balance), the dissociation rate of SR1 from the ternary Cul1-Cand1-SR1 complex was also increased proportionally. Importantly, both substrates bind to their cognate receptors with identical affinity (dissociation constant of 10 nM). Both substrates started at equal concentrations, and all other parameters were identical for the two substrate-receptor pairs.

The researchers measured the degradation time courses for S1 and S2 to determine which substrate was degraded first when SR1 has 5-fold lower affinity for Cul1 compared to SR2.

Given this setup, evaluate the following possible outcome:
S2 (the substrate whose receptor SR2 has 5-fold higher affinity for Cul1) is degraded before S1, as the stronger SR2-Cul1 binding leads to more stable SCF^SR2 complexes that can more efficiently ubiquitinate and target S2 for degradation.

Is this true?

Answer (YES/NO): YES